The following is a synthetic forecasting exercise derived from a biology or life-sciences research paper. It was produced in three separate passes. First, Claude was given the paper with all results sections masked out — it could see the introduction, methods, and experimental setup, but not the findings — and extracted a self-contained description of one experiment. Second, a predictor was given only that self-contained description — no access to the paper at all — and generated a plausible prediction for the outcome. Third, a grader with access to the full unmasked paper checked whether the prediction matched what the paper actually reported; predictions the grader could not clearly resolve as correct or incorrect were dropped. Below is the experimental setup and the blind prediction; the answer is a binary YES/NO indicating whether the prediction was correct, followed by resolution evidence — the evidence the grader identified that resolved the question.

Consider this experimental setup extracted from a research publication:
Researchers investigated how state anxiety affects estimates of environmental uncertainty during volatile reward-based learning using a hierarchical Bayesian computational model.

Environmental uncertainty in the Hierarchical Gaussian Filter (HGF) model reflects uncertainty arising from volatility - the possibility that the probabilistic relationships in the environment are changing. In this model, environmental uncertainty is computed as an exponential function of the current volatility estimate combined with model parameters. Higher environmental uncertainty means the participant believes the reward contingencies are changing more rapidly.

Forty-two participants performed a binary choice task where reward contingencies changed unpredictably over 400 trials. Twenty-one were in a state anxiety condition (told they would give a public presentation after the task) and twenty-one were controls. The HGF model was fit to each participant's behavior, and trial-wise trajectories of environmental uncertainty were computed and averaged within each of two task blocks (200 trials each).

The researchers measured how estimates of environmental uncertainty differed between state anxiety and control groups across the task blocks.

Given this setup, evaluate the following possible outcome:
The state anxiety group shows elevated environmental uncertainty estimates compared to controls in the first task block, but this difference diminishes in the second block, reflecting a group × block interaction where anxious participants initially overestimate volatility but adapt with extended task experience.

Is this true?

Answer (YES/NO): NO